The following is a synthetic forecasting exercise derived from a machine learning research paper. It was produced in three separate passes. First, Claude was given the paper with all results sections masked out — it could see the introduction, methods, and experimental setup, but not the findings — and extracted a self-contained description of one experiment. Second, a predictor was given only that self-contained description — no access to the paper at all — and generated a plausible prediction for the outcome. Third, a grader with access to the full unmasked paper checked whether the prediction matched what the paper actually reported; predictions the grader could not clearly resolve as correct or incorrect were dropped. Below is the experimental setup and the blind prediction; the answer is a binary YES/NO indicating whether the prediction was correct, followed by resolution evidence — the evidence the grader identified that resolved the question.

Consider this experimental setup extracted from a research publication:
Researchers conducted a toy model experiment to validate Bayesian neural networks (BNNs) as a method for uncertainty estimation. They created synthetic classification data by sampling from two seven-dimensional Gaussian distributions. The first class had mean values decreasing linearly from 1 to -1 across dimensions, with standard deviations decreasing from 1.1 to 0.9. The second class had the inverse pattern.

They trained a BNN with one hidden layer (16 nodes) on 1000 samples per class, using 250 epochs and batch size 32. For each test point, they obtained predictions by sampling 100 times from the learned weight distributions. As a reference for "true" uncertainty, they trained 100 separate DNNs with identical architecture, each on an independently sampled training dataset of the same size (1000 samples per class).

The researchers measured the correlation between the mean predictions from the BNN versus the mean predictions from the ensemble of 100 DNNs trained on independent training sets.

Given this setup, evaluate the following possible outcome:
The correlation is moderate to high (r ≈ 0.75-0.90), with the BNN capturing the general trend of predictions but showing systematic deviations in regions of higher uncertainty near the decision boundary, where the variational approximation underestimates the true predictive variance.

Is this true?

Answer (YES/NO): NO